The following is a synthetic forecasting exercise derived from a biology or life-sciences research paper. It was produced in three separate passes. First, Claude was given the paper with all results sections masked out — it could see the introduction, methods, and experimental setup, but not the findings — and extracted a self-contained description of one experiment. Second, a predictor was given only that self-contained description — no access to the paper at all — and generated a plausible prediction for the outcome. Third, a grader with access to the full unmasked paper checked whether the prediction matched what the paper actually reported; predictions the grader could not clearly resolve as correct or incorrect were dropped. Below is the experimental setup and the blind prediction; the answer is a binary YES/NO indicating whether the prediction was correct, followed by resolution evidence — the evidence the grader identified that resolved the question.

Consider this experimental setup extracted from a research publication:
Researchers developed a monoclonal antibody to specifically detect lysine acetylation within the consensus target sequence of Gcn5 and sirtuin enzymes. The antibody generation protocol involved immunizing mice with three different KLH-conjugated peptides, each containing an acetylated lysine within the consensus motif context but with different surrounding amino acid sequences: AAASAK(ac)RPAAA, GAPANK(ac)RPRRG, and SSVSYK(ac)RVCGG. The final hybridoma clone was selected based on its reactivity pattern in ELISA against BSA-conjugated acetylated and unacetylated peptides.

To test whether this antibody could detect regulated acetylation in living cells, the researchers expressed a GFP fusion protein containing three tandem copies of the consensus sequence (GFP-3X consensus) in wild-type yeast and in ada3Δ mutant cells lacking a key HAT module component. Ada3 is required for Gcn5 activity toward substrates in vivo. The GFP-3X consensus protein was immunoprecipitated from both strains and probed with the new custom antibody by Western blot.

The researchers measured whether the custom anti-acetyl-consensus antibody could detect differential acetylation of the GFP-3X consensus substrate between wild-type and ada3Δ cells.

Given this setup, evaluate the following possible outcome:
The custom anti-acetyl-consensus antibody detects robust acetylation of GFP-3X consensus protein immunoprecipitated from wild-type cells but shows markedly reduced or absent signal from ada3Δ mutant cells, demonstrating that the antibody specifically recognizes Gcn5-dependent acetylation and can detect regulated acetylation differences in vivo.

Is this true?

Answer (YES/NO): YES